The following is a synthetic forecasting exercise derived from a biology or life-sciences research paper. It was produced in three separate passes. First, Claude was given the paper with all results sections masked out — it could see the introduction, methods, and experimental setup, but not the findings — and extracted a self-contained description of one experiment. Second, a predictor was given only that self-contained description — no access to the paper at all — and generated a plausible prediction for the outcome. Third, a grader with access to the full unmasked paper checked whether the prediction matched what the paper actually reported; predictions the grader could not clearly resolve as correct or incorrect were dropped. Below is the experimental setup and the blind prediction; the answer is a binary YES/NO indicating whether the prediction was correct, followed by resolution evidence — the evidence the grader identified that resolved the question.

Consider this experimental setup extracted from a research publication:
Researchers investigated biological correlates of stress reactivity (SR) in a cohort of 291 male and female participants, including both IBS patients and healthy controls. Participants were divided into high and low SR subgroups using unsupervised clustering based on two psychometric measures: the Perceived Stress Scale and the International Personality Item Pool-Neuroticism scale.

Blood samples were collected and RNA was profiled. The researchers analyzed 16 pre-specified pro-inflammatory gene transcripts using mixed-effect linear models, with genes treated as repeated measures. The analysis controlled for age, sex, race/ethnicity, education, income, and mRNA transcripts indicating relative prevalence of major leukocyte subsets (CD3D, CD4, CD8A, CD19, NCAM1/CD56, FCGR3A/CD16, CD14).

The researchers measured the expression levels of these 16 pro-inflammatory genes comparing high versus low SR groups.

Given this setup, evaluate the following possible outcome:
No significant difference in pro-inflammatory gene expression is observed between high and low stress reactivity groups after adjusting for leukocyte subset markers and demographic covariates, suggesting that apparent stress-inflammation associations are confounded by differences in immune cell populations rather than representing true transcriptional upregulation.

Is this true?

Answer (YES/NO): NO